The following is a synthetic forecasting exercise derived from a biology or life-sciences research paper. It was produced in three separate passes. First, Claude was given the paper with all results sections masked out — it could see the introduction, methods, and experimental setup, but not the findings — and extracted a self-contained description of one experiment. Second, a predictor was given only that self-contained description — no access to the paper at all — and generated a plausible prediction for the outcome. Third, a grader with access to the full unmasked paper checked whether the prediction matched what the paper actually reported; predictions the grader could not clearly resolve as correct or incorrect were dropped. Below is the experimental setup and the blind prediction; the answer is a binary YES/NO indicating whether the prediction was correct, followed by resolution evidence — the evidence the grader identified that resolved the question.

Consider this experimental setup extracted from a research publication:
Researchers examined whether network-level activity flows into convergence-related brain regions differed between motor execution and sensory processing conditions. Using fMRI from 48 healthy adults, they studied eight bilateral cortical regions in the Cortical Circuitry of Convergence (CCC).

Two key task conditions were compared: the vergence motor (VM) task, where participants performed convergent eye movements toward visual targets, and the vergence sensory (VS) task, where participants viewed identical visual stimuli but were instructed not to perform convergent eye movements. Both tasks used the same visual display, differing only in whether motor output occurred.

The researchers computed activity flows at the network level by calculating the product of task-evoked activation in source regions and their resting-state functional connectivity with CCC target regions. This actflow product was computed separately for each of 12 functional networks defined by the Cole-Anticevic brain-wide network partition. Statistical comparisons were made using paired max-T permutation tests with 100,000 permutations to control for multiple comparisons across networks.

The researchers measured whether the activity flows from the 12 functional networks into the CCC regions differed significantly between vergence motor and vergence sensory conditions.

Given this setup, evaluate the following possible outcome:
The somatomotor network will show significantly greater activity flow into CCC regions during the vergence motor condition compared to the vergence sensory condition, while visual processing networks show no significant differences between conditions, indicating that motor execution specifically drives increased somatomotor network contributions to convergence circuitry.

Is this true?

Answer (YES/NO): NO